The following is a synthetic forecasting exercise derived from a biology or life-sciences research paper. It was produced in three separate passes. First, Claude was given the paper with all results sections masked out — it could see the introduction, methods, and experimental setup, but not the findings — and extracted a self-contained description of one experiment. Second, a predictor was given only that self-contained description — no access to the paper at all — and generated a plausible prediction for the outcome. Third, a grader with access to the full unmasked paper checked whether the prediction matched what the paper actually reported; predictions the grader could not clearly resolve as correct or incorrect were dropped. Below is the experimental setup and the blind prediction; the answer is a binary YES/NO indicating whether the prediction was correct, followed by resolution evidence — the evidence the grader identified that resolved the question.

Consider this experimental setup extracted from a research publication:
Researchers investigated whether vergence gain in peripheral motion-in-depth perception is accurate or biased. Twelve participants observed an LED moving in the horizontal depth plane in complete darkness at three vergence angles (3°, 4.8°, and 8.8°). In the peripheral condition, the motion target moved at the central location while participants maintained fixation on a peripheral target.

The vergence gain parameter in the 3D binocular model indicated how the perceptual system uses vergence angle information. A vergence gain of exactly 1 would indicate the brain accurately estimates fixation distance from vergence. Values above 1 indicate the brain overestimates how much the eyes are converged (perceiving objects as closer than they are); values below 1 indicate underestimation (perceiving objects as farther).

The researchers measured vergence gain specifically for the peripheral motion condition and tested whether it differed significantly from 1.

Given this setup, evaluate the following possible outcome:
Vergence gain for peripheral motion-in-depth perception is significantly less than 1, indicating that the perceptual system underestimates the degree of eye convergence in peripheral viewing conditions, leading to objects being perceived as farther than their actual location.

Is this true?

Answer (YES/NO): NO